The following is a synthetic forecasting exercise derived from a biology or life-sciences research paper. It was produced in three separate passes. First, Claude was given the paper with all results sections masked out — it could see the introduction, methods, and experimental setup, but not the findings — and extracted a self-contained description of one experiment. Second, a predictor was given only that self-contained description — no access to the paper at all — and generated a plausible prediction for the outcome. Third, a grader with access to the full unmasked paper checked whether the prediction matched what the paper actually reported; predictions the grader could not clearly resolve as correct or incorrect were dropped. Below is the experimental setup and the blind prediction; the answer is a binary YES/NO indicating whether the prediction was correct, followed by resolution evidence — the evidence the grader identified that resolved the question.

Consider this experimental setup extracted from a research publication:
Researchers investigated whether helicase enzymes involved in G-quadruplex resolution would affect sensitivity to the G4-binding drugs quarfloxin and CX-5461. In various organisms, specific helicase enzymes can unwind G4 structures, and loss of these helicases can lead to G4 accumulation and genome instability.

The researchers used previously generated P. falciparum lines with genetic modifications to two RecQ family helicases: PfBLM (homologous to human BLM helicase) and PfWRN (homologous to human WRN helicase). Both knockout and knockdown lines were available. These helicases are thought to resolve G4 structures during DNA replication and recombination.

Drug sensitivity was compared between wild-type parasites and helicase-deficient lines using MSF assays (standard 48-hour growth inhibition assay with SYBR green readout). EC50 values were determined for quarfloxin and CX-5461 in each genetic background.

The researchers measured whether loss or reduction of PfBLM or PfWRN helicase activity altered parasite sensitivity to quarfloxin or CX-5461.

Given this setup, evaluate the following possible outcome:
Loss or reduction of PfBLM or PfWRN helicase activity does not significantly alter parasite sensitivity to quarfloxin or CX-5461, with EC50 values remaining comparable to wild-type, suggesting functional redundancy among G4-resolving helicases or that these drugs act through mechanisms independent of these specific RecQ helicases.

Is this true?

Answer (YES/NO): YES